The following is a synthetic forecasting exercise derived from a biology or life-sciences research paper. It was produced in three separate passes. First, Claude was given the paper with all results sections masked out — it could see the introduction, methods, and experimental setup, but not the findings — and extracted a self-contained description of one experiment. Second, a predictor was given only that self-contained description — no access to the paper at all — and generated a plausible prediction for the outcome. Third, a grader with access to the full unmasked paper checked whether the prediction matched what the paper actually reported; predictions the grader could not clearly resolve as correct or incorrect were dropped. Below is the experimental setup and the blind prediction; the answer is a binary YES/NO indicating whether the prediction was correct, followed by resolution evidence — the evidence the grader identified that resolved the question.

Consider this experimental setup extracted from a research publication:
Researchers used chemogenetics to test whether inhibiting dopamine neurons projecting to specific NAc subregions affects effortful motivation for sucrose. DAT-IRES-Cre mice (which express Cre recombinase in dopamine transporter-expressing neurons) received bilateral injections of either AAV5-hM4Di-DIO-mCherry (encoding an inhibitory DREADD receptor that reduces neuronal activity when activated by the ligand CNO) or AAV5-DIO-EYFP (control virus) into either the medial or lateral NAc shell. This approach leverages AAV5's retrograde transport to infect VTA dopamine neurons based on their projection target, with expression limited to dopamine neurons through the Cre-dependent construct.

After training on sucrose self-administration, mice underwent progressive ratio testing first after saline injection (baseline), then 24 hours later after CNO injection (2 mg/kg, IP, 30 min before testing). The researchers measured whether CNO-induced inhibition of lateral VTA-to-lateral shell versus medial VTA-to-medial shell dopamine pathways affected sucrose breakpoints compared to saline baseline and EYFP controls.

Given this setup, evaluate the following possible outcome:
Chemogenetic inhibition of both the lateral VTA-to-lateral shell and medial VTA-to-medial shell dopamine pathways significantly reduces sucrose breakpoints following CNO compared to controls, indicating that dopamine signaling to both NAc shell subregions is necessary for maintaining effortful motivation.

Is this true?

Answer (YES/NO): YES